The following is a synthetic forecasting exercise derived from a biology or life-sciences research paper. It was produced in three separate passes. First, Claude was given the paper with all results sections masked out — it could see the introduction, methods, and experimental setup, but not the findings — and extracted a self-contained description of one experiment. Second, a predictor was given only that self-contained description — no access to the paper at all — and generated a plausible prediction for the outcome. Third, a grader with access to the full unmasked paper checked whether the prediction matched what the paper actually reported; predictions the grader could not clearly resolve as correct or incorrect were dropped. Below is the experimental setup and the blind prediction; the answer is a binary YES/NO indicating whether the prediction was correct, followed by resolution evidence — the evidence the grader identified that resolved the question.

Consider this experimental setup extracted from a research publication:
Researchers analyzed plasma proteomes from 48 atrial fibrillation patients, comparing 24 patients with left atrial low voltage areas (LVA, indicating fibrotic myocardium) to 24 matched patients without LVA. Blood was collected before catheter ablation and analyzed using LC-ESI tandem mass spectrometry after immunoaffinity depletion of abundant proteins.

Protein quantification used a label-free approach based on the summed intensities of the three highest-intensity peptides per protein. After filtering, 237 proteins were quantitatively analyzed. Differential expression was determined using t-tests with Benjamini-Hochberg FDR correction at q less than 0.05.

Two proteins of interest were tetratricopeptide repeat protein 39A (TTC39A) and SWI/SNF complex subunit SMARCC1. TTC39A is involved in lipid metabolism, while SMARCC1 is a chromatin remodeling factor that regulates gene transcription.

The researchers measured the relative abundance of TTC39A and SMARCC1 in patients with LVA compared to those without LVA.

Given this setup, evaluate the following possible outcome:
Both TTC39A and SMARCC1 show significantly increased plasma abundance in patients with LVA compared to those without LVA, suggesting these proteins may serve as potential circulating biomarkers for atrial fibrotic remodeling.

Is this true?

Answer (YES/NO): YES